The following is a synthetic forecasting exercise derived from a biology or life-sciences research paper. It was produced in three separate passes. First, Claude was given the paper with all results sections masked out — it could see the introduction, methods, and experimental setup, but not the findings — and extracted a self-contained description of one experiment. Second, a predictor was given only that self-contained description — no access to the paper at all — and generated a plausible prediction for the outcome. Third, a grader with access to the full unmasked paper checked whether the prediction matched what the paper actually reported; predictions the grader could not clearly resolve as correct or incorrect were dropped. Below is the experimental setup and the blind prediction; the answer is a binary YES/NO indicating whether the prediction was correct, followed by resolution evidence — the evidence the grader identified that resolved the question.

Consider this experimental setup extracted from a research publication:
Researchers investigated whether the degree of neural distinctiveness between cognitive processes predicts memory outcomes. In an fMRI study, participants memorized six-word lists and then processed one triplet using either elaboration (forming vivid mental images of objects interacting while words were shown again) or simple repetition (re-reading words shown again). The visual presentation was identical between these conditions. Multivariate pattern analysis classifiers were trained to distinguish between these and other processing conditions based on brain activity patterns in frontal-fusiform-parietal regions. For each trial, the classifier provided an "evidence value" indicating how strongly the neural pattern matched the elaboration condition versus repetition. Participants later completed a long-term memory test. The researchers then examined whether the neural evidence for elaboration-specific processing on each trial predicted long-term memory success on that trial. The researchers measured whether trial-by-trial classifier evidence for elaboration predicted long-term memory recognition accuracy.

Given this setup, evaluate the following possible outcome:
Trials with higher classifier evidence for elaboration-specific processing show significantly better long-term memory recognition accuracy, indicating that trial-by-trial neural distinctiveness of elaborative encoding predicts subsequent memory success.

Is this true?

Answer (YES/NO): YES